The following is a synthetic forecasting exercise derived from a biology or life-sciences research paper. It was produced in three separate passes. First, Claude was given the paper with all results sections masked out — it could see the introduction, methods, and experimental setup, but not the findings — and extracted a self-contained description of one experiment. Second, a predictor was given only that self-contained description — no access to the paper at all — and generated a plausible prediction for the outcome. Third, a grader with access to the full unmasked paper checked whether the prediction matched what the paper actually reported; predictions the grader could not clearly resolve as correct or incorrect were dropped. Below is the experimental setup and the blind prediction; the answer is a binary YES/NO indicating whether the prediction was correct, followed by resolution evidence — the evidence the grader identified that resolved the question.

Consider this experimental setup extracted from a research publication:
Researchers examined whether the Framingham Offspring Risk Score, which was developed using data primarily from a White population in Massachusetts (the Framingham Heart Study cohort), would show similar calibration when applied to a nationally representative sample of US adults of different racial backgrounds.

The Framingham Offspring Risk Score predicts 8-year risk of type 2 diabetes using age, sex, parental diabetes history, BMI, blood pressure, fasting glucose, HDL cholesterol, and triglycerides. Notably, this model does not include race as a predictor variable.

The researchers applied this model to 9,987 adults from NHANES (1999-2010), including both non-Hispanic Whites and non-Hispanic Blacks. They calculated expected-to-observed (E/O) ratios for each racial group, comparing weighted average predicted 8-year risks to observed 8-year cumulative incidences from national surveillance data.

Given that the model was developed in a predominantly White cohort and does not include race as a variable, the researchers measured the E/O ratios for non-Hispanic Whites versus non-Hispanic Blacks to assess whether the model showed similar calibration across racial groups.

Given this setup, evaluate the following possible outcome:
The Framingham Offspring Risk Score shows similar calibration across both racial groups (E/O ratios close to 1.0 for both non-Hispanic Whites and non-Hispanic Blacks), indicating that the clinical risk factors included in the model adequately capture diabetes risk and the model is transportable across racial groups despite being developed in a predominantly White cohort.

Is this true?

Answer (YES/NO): NO